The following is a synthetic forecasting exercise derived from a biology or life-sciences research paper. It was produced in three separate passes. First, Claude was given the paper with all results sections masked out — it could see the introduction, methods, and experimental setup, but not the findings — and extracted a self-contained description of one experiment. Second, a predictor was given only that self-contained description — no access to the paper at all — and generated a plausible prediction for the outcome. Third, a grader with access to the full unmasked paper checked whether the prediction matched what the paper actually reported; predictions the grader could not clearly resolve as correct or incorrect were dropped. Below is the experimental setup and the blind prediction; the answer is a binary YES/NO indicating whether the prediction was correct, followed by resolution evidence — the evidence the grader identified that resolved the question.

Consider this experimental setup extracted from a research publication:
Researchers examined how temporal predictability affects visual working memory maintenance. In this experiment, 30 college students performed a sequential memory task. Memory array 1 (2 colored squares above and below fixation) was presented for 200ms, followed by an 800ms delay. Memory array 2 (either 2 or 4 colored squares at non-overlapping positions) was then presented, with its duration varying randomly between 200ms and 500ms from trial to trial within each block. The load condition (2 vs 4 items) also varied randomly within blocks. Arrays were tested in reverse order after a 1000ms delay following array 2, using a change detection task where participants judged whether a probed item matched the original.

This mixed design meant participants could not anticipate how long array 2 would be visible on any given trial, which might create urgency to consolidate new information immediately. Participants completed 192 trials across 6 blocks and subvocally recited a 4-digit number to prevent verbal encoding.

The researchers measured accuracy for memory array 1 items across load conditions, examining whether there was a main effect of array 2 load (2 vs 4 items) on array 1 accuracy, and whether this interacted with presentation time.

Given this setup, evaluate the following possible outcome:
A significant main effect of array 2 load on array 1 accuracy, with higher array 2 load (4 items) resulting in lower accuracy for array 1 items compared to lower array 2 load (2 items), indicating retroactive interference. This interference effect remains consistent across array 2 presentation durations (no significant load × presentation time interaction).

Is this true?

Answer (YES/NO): YES